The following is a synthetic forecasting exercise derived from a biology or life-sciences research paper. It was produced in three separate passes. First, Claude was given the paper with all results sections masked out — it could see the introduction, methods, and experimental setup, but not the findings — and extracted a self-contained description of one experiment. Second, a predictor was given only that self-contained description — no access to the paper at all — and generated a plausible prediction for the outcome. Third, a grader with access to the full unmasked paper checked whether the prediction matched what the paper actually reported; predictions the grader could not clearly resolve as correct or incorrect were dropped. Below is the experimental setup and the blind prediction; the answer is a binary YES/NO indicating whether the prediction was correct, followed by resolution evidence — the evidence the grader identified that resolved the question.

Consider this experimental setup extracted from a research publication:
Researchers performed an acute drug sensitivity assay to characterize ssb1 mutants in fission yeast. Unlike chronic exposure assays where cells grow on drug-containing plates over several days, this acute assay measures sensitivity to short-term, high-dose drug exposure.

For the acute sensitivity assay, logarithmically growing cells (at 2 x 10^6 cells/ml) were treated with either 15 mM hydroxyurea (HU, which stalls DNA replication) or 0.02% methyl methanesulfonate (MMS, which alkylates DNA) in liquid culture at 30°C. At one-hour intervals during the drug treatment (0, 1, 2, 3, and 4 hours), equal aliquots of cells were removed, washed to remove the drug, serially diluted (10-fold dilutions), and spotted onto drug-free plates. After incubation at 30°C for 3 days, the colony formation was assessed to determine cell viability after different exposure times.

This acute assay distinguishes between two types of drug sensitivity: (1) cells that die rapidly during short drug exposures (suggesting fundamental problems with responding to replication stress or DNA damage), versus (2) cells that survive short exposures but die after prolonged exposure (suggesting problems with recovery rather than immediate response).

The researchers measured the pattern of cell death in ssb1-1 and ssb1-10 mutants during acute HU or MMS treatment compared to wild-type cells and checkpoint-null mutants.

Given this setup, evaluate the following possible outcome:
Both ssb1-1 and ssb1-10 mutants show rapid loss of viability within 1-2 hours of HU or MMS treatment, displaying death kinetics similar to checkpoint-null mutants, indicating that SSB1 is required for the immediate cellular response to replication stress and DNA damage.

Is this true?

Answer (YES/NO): NO